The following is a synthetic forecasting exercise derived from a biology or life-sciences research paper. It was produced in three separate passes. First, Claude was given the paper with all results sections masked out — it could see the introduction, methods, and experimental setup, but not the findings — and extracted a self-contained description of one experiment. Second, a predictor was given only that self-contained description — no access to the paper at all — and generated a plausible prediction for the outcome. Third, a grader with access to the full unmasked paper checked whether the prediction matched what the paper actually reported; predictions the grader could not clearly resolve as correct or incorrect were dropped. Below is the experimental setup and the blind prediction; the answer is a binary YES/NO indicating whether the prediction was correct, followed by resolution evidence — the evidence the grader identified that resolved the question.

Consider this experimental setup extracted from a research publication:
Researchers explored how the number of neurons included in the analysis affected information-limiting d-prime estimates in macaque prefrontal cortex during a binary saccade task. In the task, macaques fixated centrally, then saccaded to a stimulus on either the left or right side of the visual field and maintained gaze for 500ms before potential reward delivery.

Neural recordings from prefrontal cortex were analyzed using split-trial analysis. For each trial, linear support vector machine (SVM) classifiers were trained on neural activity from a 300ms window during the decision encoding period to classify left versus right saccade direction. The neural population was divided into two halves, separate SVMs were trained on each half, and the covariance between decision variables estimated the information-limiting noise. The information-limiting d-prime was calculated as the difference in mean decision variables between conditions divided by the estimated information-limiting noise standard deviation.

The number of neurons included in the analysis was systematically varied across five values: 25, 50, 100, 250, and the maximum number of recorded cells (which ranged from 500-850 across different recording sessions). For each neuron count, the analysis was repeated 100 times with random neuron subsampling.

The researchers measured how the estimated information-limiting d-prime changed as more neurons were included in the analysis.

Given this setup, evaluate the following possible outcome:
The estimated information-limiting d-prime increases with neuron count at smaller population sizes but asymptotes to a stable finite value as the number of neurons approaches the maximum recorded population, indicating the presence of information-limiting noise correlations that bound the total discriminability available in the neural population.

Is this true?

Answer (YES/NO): NO